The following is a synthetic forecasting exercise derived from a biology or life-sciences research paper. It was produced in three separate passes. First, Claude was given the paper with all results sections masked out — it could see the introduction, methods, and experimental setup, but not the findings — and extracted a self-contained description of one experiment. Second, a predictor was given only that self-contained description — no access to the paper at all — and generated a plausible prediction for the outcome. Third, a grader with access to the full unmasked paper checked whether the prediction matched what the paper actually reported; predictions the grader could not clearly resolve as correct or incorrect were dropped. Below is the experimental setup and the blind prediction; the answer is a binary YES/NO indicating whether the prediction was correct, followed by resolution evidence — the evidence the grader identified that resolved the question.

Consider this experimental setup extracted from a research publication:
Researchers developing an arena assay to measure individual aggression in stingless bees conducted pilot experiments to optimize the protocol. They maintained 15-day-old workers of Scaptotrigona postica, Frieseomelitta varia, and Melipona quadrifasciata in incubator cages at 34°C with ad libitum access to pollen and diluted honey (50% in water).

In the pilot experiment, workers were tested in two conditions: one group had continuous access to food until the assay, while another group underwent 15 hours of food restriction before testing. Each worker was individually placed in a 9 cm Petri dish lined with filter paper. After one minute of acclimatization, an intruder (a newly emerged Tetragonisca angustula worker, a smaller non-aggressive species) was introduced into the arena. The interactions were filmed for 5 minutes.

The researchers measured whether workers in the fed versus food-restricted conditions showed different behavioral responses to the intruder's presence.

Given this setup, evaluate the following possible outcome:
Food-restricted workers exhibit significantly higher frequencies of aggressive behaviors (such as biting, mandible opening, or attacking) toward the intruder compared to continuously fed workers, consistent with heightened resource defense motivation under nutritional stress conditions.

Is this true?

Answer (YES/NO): YES